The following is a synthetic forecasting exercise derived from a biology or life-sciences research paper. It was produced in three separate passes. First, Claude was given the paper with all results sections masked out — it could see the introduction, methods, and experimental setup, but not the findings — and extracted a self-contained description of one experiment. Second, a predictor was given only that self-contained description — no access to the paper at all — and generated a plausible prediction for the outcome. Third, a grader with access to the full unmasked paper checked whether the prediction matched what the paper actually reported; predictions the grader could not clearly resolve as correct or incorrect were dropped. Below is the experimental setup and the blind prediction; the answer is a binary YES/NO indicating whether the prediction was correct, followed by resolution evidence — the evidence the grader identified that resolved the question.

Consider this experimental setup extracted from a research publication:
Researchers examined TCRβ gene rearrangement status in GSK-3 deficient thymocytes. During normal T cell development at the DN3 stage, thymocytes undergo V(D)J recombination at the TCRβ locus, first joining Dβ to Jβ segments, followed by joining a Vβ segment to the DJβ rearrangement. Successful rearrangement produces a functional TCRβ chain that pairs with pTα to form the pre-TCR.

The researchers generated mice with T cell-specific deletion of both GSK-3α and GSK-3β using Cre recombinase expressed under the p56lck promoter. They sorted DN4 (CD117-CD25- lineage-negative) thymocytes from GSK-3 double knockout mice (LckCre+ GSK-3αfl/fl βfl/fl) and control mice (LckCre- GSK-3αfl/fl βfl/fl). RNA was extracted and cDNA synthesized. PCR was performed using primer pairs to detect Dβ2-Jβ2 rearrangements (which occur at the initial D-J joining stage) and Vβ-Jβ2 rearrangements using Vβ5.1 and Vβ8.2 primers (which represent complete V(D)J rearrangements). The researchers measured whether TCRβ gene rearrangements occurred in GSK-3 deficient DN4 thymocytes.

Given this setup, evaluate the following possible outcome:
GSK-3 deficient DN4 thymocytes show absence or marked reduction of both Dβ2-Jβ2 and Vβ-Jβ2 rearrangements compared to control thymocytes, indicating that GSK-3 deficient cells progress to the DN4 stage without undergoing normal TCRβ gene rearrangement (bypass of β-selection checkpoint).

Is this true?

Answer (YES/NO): NO